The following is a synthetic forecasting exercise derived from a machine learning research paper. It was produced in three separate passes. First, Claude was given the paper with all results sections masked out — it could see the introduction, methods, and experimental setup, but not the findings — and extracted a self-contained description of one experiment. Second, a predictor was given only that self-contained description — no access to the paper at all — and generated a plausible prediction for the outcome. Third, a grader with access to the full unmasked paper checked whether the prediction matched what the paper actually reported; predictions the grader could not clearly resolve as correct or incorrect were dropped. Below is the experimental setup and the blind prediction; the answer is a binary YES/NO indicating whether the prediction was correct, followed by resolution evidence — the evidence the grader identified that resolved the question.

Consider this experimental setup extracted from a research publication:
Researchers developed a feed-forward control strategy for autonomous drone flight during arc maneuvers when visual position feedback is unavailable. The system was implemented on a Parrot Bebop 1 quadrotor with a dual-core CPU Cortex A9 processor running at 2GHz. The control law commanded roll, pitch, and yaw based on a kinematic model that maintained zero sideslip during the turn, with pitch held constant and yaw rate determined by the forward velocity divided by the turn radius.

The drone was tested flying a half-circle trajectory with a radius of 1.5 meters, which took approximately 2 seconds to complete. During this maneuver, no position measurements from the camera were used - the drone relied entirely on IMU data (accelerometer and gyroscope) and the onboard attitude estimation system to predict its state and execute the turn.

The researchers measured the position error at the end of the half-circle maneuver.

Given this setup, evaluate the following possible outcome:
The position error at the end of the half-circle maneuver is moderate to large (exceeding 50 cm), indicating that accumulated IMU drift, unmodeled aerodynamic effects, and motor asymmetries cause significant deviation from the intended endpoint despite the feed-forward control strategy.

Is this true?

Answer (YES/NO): NO